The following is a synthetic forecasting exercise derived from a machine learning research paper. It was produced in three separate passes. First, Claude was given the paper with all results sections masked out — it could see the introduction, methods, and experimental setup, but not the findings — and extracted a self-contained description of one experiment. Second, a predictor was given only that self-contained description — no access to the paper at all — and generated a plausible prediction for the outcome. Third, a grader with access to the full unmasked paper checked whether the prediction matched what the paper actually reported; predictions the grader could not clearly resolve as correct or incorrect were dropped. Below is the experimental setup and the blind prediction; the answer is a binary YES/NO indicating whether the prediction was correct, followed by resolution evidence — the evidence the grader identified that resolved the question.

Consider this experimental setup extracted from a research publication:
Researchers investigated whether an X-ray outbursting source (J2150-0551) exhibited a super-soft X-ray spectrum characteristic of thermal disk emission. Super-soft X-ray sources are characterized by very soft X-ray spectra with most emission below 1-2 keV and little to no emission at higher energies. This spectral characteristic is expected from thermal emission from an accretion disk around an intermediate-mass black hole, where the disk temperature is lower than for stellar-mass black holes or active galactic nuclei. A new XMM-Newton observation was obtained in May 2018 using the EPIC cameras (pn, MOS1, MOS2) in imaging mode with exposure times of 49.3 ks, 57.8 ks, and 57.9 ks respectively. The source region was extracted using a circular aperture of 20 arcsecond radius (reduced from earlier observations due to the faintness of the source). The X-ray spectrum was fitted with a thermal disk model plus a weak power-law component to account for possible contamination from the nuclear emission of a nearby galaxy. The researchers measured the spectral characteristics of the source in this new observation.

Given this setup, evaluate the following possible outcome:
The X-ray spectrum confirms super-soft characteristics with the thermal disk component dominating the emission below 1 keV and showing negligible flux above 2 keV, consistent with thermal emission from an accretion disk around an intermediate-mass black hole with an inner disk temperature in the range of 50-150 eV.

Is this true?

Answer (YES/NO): YES